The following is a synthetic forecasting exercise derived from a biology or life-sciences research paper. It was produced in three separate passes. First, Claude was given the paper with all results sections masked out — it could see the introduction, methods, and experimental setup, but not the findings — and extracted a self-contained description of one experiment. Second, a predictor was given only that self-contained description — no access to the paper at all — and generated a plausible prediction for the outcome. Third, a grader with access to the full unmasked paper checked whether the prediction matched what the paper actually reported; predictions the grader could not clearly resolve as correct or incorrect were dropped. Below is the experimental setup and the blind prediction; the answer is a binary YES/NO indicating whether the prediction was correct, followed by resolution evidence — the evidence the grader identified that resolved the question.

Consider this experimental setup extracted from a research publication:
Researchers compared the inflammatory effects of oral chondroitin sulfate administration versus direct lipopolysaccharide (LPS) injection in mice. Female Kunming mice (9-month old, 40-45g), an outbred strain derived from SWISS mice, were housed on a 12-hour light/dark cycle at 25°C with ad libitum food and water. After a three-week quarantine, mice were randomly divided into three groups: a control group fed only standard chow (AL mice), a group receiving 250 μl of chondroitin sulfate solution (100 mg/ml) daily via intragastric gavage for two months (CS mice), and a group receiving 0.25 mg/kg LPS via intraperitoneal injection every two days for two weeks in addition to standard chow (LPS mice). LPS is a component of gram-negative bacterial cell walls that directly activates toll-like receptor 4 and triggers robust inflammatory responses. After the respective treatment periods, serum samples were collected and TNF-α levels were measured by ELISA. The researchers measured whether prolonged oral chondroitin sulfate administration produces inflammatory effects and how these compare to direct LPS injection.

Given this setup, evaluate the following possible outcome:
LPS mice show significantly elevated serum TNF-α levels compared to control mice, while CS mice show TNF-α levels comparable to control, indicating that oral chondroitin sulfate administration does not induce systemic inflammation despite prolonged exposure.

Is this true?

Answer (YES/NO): NO